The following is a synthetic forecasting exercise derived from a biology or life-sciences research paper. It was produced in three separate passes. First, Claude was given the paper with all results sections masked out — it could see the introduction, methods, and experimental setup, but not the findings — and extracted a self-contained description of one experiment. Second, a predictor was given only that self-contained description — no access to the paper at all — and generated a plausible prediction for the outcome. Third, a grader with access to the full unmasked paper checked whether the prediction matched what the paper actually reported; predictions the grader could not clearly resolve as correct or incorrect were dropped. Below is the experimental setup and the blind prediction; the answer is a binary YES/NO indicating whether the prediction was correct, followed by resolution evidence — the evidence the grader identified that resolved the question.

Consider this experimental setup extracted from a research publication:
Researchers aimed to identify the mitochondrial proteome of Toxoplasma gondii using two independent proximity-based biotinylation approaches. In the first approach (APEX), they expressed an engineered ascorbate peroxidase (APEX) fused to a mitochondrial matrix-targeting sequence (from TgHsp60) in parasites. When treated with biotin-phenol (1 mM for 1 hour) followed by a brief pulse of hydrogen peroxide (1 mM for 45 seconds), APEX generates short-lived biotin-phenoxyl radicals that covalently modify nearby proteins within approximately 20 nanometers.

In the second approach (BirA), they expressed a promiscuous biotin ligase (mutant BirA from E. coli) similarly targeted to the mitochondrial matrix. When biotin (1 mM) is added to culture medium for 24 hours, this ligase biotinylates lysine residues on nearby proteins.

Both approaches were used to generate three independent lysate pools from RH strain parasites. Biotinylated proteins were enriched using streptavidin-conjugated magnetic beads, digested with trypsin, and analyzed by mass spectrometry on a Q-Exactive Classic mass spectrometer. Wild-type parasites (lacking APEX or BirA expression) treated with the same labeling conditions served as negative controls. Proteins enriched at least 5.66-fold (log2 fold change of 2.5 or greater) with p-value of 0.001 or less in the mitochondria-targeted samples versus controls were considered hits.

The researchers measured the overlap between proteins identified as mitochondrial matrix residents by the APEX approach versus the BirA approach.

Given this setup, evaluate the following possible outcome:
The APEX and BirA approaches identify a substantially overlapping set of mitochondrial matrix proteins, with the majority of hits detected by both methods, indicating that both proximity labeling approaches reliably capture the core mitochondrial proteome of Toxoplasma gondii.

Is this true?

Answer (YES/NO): NO